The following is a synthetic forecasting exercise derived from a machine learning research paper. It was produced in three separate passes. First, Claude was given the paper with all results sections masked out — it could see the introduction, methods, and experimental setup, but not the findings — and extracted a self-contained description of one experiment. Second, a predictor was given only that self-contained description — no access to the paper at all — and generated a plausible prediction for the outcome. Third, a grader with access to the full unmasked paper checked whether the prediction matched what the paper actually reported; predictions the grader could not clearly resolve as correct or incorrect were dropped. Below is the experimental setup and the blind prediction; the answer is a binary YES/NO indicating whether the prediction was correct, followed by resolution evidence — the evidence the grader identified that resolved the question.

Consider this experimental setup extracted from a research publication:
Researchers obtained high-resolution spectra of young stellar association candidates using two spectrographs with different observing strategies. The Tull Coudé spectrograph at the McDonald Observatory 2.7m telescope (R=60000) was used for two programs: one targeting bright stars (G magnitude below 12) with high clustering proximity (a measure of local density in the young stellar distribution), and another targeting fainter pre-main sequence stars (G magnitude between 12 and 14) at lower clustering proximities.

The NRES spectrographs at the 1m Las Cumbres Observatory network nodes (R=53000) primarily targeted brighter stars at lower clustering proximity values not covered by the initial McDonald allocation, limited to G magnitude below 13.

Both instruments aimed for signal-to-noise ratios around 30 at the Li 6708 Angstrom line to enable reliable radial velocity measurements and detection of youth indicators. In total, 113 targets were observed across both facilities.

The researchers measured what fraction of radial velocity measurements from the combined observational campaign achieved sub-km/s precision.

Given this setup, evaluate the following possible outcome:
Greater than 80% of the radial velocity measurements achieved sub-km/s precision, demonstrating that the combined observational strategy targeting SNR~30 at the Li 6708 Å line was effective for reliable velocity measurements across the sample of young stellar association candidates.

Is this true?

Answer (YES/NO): NO